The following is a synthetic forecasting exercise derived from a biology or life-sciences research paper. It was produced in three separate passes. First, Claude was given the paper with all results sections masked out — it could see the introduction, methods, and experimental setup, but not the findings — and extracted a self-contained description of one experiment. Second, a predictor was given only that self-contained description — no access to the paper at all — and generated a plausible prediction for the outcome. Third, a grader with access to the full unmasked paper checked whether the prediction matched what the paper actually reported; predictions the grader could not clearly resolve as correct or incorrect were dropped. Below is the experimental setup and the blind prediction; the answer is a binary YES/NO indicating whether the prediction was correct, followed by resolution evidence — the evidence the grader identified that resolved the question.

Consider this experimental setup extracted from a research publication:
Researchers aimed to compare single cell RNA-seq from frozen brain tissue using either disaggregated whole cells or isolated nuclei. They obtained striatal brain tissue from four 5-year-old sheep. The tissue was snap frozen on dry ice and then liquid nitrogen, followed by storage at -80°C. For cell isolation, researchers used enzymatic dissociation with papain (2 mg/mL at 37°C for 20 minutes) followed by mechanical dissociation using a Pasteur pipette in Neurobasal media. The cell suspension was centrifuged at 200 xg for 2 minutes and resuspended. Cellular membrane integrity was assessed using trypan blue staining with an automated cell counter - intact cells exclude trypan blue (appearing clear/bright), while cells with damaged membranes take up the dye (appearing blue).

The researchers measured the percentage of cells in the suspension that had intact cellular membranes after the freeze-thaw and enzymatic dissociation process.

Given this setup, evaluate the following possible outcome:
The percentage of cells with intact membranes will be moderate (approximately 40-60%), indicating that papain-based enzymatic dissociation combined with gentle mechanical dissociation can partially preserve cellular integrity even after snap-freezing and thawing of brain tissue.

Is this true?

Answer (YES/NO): NO